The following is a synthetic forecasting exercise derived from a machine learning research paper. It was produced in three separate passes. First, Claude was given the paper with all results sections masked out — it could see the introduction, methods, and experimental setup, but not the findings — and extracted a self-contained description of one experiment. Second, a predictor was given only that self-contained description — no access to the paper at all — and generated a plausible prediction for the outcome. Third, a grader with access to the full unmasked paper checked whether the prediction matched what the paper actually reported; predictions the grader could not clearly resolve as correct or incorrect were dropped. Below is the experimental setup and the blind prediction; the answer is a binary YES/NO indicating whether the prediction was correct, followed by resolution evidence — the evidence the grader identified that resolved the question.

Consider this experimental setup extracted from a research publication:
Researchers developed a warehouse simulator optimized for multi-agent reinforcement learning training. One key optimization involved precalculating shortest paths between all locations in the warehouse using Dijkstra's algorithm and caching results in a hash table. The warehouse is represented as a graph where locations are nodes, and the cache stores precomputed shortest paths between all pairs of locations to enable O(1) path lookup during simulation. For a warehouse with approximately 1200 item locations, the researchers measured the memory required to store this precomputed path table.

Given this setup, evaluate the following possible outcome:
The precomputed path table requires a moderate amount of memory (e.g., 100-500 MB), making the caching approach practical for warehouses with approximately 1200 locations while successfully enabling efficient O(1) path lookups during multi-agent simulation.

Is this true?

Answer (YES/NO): YES